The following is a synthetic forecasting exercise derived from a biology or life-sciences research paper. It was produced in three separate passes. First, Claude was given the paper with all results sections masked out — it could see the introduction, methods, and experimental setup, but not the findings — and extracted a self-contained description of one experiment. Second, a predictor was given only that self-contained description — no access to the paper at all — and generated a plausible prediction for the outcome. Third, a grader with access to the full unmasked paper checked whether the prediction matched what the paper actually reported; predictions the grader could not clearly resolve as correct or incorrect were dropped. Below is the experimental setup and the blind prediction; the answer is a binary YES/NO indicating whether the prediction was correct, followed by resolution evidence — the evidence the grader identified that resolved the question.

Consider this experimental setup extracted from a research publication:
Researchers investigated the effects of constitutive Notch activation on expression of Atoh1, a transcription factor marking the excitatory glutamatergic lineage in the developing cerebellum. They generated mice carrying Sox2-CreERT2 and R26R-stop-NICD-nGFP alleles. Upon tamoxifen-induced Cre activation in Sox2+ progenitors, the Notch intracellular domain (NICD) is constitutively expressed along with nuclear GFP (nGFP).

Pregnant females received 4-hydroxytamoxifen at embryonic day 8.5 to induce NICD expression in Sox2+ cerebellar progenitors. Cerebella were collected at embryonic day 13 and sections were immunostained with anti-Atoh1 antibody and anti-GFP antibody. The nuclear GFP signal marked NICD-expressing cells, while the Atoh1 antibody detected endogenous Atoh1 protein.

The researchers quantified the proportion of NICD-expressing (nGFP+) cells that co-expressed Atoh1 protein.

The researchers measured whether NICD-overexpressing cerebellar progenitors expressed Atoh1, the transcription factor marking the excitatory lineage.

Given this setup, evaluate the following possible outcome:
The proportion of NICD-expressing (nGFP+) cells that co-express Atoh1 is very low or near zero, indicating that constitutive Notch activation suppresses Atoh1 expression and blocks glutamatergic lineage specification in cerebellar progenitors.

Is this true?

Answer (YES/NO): YES